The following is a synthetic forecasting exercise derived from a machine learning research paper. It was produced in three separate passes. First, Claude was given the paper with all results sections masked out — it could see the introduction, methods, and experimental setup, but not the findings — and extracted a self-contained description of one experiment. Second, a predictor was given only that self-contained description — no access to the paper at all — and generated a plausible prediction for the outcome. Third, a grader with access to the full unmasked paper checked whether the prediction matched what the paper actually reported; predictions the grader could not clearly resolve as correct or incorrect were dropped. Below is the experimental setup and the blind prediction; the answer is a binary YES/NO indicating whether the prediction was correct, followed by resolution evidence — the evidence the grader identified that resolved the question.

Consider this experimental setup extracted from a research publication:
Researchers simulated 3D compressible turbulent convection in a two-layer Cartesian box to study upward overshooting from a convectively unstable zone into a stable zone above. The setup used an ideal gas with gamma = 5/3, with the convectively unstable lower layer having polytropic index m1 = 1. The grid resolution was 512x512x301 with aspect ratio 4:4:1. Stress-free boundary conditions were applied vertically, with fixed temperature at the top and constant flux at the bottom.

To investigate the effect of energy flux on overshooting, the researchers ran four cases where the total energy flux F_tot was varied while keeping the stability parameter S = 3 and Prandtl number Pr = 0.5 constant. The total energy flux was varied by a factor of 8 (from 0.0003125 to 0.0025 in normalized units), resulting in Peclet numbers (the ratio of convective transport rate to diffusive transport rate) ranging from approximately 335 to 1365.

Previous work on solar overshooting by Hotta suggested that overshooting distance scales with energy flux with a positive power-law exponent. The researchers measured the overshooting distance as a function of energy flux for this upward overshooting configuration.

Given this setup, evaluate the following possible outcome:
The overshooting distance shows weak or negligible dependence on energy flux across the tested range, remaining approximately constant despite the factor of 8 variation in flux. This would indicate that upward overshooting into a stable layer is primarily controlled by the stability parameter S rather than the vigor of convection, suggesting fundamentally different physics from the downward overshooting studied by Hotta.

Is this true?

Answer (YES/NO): NO